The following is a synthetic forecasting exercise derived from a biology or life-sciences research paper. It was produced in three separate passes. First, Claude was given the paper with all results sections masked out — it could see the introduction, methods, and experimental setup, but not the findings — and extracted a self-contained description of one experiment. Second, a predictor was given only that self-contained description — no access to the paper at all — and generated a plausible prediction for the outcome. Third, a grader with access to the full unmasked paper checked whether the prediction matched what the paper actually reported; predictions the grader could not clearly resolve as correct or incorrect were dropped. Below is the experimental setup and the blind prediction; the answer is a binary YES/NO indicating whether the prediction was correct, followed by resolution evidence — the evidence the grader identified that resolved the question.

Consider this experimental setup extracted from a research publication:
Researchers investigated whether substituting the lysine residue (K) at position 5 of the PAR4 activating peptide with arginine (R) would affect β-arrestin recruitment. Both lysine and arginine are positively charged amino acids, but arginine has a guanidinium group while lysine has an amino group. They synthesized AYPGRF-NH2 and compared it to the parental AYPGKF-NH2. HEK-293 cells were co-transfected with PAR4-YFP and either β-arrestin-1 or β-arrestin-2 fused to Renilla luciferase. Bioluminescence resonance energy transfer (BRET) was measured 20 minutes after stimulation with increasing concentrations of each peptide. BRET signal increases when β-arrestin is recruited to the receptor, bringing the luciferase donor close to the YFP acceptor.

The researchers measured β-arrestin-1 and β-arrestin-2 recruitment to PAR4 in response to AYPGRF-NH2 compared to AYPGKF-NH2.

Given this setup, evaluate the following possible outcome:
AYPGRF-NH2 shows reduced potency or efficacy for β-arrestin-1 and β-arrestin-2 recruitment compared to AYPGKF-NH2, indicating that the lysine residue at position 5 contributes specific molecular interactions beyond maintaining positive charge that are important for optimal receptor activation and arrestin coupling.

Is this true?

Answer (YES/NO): NO